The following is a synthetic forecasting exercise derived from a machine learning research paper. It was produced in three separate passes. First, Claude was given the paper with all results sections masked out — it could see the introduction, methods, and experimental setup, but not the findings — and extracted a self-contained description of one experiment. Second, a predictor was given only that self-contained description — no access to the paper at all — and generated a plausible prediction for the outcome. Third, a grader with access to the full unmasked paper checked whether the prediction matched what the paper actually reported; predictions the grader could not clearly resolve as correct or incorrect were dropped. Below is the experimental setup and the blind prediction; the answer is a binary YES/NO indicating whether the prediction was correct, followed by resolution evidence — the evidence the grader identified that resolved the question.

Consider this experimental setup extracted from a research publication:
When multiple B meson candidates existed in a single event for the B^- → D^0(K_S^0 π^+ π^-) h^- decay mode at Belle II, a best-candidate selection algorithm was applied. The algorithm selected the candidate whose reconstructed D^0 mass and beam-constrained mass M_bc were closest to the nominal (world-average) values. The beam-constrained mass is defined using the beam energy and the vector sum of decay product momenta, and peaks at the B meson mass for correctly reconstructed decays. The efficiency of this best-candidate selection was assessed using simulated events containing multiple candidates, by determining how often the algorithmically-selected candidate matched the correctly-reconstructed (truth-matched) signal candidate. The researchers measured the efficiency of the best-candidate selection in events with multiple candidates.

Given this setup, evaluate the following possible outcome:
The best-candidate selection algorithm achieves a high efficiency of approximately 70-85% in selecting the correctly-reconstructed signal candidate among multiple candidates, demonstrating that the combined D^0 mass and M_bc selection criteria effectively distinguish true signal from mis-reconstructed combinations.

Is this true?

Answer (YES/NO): NO